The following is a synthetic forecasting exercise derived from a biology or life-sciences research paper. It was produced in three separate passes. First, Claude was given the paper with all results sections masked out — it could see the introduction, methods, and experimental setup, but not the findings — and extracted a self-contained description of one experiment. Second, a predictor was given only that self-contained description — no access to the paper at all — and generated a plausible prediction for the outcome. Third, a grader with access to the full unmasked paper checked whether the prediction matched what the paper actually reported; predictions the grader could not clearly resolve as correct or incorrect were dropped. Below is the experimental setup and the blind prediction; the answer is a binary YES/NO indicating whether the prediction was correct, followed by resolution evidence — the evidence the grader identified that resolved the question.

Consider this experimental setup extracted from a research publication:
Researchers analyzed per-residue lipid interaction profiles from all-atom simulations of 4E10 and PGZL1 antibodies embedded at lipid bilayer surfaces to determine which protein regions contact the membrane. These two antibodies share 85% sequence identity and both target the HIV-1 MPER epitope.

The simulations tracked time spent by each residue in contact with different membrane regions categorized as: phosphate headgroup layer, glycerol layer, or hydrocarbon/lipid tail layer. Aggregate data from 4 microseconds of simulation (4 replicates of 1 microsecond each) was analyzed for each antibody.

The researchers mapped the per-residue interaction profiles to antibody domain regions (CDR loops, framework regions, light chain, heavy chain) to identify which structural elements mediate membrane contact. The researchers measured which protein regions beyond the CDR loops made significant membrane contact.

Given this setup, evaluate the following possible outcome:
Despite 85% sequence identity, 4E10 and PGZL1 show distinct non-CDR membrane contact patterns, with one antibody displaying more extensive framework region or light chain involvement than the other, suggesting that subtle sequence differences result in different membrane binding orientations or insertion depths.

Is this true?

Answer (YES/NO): NO